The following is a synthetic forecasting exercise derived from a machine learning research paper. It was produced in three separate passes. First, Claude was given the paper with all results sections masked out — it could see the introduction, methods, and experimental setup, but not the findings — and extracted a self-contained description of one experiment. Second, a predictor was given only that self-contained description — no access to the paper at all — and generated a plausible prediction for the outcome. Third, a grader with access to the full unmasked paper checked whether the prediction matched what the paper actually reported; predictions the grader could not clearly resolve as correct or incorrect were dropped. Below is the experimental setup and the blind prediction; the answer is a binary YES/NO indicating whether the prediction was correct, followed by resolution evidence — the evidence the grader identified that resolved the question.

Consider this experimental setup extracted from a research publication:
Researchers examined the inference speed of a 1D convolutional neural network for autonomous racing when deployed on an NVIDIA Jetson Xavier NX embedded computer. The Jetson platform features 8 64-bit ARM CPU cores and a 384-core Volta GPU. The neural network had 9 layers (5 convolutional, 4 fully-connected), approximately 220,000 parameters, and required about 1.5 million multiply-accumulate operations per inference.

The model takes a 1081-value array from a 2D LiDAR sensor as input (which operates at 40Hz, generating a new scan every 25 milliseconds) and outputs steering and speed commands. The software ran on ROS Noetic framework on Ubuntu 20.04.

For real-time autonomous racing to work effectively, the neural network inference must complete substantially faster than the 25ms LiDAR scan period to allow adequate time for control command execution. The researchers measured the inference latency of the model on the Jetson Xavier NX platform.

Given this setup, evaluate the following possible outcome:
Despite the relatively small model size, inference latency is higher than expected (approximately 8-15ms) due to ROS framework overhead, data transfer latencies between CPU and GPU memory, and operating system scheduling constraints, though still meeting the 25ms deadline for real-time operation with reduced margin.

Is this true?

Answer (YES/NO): NO